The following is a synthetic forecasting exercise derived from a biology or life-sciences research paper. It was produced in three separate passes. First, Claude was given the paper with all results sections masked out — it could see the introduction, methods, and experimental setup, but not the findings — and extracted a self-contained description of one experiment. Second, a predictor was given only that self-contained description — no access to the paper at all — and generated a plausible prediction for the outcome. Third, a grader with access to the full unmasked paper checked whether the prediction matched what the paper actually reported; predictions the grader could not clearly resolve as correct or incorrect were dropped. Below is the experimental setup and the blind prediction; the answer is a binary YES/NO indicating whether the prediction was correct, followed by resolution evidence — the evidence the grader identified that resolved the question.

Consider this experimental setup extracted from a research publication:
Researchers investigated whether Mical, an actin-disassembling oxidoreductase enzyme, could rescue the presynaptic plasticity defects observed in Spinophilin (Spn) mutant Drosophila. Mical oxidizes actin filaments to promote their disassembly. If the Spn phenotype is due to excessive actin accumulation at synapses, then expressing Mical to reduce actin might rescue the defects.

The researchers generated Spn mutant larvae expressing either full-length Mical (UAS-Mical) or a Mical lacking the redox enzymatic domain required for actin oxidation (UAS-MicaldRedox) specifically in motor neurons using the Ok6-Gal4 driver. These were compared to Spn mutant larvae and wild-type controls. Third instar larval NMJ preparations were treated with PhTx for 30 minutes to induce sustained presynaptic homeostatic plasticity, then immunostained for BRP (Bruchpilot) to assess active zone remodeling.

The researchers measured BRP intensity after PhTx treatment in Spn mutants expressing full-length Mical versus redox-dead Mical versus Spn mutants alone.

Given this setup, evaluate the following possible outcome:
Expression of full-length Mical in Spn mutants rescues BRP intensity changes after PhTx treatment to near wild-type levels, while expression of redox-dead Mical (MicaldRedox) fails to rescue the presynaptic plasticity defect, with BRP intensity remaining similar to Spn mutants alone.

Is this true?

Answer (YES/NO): YES